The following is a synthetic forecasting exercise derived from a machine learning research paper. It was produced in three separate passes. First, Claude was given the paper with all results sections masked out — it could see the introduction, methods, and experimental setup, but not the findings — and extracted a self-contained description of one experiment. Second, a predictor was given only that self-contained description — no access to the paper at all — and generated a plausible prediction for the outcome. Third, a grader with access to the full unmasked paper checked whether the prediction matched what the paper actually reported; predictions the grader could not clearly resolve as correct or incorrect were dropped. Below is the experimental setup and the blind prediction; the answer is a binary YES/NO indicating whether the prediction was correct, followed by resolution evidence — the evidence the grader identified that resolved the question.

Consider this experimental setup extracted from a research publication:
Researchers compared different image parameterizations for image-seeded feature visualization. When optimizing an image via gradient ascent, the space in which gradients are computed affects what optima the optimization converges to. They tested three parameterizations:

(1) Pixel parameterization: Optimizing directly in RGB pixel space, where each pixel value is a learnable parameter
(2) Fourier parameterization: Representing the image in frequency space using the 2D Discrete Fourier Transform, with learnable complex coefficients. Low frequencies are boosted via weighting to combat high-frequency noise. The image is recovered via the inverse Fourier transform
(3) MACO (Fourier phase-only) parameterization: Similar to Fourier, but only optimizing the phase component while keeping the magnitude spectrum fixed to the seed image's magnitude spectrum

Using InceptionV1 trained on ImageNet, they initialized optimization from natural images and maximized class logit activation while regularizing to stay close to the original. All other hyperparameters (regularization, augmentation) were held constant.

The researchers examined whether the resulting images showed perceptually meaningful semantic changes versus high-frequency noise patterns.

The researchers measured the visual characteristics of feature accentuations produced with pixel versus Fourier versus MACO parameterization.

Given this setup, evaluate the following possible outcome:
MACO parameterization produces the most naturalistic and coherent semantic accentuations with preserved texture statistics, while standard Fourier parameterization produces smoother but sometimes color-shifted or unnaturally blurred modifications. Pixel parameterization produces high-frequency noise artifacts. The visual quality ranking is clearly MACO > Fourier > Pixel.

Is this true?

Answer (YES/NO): NO